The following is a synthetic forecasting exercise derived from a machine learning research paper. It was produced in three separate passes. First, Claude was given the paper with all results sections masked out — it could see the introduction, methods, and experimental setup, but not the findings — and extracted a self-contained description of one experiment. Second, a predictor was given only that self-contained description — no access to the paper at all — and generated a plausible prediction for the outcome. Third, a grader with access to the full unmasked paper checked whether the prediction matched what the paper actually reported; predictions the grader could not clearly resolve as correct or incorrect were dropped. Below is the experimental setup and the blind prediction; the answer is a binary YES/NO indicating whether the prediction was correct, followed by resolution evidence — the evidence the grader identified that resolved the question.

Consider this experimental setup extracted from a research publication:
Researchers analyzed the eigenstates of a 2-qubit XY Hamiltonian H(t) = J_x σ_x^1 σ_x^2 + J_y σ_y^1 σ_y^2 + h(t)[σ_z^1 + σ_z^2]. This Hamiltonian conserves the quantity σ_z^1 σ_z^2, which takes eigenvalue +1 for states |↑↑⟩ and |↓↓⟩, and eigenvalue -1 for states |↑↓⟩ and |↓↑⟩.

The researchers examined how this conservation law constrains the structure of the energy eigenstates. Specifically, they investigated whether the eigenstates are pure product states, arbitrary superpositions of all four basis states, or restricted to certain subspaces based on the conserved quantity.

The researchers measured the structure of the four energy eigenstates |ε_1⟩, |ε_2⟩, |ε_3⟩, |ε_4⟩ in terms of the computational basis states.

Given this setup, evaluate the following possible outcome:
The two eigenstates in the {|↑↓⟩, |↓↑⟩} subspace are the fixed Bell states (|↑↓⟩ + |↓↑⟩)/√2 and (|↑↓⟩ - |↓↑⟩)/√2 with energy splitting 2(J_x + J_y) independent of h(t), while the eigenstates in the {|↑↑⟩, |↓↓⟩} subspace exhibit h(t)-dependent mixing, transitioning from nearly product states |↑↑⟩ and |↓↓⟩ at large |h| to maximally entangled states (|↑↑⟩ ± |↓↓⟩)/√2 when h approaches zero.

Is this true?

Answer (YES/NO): YES